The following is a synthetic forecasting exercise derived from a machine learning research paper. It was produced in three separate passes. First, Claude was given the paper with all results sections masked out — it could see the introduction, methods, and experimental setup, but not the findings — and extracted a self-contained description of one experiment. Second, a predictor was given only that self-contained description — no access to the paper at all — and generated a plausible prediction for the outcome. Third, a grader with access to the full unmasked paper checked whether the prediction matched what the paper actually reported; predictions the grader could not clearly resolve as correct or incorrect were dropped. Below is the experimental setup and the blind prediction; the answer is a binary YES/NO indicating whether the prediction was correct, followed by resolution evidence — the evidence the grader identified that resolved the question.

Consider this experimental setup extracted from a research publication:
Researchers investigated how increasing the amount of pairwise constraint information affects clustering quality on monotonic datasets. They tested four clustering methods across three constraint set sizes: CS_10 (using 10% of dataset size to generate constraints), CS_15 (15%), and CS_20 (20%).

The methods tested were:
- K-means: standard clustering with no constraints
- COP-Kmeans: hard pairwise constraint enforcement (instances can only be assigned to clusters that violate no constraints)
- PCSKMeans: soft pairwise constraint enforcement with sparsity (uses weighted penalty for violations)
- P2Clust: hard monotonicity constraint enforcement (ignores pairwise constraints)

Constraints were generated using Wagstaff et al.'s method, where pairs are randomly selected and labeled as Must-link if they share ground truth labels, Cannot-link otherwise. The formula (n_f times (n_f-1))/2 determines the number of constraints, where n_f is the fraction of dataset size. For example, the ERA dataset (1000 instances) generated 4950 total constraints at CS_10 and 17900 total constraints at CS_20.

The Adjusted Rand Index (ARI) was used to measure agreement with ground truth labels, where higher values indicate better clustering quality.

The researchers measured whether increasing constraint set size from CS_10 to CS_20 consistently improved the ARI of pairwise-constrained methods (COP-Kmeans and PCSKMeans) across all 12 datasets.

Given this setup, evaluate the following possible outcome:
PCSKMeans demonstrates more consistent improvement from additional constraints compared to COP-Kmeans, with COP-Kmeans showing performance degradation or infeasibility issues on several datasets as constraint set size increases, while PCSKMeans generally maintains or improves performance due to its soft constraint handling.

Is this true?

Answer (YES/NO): NO